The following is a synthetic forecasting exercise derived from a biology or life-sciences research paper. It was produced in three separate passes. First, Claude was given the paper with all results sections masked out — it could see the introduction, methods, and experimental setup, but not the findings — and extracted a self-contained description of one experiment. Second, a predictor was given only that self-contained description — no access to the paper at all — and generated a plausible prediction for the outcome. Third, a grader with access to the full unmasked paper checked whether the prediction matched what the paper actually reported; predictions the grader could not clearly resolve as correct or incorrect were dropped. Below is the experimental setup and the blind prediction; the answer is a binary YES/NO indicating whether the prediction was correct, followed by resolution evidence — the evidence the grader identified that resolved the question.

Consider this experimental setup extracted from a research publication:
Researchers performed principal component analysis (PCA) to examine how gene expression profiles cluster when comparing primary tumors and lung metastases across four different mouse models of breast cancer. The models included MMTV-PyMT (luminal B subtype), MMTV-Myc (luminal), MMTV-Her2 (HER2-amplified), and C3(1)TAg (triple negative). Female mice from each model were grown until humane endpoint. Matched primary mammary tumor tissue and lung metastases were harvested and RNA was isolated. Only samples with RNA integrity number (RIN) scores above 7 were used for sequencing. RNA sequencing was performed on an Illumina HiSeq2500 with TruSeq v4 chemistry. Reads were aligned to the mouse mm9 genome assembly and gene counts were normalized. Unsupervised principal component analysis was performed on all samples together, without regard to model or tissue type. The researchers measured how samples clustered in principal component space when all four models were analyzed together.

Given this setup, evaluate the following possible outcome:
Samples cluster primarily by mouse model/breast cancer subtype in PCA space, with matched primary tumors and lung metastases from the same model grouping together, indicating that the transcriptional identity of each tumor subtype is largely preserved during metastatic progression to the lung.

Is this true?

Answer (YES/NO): YES